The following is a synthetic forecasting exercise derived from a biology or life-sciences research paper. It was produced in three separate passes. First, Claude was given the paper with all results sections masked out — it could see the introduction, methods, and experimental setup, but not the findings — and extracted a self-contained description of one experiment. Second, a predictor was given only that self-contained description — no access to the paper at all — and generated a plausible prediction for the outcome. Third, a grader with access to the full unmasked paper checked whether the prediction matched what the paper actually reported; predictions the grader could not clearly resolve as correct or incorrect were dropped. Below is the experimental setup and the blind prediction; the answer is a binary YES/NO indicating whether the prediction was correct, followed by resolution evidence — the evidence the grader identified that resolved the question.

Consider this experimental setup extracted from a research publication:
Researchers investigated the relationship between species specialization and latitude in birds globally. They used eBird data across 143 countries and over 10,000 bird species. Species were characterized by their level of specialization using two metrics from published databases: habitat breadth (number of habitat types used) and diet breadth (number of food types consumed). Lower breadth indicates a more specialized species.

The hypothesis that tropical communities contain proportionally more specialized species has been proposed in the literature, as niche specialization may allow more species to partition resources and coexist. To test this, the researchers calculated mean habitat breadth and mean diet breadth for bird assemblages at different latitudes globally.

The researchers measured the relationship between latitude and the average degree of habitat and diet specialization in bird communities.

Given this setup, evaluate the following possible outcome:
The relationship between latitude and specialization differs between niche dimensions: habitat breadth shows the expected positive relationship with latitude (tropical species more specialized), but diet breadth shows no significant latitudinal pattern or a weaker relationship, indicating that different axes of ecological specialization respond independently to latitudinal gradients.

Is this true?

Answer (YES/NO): NO